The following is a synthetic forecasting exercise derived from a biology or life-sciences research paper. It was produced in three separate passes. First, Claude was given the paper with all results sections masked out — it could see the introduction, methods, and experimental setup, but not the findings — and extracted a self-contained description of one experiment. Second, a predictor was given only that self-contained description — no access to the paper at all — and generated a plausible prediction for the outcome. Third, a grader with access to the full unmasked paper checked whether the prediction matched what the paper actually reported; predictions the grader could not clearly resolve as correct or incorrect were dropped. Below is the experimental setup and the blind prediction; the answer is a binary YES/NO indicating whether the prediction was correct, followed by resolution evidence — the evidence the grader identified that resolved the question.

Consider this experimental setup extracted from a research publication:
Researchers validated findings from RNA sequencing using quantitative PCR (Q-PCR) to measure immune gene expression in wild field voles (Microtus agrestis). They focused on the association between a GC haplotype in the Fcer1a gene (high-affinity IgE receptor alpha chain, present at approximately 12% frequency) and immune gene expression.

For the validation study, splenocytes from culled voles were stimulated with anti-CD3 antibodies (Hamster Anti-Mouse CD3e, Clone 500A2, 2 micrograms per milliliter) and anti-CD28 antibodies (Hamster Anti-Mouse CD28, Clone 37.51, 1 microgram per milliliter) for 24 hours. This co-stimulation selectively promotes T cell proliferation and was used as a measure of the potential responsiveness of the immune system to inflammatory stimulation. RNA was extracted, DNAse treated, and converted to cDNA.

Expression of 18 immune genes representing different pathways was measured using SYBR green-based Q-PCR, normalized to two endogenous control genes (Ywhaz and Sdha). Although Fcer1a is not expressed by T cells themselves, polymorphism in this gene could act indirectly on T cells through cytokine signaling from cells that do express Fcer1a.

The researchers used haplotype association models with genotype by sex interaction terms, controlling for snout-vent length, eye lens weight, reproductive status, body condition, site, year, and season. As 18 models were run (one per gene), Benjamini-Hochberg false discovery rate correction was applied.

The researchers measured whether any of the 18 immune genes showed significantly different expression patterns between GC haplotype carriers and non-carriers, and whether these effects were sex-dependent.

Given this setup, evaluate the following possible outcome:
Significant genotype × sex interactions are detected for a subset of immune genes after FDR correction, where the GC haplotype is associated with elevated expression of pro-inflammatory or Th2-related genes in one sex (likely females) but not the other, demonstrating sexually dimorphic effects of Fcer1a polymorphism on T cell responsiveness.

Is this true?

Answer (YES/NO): NO